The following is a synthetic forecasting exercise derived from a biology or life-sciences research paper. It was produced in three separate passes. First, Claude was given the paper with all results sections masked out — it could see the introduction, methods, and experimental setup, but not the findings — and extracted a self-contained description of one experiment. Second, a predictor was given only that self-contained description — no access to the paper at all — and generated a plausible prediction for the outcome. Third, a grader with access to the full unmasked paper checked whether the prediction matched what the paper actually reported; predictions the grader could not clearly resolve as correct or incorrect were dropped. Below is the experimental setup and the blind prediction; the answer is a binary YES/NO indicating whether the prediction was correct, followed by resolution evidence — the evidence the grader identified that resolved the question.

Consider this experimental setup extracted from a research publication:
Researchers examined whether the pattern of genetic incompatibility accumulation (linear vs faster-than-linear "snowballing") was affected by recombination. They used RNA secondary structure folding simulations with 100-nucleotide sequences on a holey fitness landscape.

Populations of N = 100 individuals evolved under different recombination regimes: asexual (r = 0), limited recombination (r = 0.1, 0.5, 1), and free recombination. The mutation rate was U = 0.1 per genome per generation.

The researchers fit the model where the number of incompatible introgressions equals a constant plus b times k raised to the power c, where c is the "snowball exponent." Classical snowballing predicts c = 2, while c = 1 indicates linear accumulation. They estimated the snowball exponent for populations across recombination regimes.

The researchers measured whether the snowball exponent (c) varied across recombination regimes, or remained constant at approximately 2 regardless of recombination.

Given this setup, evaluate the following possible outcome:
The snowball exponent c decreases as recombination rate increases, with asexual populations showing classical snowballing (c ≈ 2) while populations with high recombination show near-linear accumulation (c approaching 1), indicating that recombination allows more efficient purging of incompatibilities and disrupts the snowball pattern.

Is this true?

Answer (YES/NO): NO